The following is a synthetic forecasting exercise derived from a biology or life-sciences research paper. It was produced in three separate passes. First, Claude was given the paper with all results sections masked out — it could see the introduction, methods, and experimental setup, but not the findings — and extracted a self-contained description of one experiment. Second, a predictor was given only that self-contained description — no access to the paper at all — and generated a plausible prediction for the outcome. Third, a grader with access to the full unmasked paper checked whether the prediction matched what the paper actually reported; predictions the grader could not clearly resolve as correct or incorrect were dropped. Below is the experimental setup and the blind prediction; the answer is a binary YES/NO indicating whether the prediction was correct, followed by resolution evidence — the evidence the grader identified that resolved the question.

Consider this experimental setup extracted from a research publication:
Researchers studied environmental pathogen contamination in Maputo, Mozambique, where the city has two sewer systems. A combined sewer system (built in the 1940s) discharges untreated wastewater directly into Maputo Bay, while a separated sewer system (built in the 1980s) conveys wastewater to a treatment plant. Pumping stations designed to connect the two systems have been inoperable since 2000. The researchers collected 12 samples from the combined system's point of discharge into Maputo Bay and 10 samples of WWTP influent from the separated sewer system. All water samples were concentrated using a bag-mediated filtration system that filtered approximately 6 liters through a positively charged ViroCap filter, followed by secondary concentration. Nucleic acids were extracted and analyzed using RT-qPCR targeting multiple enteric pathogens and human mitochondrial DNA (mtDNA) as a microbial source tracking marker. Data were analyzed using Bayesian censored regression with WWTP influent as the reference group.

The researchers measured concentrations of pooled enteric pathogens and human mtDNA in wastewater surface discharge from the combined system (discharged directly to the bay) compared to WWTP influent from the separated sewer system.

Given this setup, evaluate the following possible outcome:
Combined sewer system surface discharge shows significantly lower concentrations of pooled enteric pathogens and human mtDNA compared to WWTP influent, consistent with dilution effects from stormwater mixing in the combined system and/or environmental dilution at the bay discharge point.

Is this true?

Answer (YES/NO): NO